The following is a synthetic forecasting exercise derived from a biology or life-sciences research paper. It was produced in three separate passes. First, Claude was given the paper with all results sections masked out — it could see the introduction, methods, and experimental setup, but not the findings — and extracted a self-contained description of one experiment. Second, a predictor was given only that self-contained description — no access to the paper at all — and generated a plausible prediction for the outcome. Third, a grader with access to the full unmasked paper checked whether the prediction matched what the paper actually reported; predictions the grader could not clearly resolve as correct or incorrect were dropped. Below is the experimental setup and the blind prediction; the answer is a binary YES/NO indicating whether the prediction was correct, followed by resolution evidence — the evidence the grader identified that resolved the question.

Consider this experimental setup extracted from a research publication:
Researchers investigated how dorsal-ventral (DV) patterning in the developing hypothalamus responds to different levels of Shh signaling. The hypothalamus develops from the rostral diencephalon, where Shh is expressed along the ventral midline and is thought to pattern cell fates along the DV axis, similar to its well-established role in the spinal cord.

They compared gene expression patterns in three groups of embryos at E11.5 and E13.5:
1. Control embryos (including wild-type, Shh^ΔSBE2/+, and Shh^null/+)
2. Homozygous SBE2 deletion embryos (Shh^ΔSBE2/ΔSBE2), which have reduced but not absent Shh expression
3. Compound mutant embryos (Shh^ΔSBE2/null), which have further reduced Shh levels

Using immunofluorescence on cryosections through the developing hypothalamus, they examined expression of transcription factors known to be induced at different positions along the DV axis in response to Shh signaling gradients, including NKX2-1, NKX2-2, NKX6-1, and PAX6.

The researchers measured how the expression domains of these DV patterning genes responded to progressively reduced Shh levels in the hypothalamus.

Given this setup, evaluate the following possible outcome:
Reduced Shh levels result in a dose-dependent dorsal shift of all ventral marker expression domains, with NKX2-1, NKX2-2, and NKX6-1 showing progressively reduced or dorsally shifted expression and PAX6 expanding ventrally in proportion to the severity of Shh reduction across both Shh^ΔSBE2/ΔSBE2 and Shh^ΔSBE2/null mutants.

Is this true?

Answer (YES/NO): NO